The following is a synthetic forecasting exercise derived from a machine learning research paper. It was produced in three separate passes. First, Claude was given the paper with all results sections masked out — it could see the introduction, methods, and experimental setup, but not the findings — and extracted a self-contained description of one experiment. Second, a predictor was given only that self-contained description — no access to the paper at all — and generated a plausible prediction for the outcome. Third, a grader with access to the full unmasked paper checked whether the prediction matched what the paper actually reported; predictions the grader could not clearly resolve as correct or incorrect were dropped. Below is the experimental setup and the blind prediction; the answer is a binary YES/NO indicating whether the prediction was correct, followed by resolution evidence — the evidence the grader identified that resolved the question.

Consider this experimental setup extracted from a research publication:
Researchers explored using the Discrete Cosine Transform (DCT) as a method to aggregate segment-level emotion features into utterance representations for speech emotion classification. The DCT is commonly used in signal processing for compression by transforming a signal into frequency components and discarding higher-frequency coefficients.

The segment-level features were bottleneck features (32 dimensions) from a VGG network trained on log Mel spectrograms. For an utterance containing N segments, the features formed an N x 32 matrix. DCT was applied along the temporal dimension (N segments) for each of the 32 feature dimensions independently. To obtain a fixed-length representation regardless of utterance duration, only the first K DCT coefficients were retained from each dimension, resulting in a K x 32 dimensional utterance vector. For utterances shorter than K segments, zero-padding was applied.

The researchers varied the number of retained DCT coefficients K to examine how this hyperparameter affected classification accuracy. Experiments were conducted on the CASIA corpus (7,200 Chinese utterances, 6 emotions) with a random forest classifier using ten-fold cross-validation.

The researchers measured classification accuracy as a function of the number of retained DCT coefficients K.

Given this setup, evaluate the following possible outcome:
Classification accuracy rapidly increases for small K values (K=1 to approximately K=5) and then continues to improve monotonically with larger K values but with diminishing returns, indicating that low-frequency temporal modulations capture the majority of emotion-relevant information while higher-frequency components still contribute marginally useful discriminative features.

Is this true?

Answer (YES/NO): NO